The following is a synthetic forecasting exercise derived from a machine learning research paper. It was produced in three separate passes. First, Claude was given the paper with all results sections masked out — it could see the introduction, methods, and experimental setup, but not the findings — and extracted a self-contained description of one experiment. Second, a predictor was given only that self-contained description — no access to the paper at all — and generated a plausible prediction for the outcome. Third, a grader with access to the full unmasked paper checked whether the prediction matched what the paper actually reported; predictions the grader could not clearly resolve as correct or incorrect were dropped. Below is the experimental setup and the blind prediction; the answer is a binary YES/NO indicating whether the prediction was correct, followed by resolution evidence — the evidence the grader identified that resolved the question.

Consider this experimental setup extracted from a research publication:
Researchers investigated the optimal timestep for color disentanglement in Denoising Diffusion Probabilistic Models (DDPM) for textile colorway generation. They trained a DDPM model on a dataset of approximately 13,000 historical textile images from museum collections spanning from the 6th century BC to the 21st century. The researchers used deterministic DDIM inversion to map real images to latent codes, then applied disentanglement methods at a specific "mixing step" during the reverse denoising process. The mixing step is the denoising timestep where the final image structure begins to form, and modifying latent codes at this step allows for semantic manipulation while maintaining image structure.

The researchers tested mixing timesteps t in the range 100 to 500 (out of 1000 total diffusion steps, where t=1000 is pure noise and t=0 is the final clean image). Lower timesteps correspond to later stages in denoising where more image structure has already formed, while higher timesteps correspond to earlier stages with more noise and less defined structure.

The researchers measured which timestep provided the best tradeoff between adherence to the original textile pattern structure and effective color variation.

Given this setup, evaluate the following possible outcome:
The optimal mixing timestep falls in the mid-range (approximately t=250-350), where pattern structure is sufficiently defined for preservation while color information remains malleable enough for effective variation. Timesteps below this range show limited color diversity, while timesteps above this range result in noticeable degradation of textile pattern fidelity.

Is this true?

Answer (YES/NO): YES